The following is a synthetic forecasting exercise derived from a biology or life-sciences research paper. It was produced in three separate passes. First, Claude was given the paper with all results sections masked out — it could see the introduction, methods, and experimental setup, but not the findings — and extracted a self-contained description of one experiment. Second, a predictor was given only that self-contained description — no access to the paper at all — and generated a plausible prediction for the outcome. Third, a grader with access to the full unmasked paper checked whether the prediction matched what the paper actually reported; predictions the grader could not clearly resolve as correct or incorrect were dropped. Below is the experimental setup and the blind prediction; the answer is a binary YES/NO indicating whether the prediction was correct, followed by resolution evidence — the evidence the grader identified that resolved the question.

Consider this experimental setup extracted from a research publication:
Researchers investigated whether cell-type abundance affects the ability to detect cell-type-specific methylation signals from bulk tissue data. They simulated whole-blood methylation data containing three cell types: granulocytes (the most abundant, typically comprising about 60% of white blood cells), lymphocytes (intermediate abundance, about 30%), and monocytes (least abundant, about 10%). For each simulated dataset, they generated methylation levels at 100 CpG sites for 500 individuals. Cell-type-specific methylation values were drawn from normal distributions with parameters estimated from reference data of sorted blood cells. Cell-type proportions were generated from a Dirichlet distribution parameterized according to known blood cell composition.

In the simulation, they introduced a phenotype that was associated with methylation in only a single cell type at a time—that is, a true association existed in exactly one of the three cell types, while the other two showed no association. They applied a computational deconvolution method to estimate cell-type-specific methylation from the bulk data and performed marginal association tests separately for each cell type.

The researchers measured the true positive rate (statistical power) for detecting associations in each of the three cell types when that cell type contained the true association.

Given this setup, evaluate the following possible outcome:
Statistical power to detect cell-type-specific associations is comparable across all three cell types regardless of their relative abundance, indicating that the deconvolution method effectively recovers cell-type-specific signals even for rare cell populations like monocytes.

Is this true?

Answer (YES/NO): NO